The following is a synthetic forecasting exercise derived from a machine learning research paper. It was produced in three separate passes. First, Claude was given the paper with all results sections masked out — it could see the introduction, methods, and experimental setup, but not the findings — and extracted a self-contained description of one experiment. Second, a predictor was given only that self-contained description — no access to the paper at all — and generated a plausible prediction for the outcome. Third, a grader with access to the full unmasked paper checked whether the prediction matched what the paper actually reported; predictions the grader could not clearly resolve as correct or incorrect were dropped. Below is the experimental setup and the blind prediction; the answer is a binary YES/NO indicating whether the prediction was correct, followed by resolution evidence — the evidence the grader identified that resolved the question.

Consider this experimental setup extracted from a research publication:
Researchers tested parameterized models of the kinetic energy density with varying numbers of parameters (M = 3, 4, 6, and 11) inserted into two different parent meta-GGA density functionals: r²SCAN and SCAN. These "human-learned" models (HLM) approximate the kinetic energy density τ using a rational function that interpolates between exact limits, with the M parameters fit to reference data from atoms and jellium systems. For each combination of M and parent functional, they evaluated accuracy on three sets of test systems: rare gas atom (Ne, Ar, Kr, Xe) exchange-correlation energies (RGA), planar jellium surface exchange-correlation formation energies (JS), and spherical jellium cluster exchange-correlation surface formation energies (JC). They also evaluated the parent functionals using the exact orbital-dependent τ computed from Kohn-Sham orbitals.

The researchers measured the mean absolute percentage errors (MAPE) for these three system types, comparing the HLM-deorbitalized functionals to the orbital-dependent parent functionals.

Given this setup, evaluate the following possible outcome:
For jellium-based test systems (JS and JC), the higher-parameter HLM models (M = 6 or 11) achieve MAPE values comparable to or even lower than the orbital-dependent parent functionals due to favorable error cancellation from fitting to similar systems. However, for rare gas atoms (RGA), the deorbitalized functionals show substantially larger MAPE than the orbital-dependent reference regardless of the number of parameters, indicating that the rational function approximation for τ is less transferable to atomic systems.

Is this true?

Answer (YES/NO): NO